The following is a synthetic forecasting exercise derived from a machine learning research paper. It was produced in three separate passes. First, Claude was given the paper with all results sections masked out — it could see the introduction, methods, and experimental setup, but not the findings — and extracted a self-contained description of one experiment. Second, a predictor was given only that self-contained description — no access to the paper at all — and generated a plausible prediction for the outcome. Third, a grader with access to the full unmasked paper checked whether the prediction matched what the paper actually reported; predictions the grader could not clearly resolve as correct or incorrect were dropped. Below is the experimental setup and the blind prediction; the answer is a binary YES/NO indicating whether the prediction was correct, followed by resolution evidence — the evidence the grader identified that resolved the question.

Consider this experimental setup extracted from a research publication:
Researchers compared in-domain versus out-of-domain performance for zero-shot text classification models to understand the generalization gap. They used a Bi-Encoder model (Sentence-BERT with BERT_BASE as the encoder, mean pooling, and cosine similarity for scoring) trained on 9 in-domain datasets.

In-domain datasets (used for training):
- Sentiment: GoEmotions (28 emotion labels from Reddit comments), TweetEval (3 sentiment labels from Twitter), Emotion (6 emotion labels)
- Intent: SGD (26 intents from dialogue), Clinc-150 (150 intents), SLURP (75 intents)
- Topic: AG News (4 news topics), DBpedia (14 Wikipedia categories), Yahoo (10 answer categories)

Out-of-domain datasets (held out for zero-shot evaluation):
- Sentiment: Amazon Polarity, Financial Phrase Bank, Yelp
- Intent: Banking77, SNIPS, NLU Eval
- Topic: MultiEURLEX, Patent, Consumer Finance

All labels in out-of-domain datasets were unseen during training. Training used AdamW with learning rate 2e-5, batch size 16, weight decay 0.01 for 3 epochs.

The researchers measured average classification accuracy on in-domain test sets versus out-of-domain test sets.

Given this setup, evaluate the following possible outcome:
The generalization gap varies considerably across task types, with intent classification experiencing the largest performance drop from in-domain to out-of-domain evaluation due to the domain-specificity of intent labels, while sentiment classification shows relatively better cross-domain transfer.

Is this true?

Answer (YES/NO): NO